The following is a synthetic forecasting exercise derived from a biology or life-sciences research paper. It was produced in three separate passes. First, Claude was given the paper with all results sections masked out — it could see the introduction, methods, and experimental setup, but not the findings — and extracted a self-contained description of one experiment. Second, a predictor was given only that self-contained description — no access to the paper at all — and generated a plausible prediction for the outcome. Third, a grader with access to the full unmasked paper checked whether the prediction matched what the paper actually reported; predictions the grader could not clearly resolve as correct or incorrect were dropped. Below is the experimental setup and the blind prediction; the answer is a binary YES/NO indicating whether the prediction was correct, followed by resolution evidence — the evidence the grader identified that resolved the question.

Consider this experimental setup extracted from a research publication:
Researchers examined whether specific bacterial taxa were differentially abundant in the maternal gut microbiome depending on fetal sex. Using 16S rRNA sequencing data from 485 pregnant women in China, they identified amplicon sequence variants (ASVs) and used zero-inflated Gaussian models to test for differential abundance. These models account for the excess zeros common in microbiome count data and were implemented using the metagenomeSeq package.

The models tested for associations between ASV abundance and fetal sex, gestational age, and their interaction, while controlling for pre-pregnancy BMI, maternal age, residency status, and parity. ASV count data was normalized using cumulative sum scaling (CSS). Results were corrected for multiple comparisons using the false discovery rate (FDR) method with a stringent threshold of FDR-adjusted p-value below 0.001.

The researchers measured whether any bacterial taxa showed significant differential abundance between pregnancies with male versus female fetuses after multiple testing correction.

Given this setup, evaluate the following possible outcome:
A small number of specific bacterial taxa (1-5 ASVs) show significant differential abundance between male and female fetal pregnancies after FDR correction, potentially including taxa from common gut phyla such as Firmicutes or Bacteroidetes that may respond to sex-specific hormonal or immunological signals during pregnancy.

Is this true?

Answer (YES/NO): NO